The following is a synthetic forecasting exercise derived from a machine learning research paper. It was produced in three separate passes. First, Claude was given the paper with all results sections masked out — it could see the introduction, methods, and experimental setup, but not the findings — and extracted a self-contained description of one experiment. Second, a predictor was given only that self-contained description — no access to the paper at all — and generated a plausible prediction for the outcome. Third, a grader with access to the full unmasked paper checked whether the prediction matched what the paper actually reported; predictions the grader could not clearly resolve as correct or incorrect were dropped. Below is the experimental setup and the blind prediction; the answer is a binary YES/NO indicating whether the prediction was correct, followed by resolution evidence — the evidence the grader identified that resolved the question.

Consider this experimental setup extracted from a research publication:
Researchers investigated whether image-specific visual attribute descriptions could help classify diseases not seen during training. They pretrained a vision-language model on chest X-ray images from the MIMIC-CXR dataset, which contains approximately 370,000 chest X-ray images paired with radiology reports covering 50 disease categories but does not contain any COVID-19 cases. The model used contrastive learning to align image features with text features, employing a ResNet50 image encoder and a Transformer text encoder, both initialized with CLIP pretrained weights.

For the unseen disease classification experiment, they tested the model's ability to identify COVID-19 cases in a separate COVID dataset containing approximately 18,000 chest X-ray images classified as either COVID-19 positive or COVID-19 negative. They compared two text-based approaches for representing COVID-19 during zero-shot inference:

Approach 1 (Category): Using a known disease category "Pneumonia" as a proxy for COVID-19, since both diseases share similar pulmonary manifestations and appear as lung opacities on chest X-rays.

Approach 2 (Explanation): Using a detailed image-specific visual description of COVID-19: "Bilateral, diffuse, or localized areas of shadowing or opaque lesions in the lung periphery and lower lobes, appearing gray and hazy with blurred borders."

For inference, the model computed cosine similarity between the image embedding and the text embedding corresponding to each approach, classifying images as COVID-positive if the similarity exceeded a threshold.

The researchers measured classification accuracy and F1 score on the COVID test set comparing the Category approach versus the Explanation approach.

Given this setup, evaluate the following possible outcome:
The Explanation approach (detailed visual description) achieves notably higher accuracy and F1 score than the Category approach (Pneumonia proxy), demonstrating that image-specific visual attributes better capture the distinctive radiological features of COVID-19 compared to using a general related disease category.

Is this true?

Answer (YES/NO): YES